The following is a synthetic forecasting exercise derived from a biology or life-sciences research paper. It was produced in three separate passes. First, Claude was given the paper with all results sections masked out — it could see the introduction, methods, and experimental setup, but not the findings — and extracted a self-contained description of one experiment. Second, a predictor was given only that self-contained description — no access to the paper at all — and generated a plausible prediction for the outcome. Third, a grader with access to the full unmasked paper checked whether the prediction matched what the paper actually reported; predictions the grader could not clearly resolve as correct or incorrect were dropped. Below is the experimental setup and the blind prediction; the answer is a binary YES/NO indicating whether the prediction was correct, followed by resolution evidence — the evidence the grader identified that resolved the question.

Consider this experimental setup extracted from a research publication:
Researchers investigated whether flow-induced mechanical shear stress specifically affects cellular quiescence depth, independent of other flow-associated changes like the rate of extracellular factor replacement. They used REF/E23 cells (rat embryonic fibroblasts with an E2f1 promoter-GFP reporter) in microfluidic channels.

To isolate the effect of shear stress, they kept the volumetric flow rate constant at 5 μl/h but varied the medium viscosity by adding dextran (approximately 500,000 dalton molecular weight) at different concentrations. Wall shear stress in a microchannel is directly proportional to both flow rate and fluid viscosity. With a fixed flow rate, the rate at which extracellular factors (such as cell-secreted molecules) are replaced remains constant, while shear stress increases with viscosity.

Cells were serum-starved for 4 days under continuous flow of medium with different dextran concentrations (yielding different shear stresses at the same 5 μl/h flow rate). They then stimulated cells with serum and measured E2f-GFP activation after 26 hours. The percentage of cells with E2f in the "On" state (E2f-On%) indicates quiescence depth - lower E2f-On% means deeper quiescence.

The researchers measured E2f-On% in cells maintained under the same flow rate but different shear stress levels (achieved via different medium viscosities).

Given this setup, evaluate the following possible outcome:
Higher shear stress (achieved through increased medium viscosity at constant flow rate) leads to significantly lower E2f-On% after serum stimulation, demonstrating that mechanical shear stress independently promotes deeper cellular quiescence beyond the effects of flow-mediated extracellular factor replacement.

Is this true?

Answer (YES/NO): NO